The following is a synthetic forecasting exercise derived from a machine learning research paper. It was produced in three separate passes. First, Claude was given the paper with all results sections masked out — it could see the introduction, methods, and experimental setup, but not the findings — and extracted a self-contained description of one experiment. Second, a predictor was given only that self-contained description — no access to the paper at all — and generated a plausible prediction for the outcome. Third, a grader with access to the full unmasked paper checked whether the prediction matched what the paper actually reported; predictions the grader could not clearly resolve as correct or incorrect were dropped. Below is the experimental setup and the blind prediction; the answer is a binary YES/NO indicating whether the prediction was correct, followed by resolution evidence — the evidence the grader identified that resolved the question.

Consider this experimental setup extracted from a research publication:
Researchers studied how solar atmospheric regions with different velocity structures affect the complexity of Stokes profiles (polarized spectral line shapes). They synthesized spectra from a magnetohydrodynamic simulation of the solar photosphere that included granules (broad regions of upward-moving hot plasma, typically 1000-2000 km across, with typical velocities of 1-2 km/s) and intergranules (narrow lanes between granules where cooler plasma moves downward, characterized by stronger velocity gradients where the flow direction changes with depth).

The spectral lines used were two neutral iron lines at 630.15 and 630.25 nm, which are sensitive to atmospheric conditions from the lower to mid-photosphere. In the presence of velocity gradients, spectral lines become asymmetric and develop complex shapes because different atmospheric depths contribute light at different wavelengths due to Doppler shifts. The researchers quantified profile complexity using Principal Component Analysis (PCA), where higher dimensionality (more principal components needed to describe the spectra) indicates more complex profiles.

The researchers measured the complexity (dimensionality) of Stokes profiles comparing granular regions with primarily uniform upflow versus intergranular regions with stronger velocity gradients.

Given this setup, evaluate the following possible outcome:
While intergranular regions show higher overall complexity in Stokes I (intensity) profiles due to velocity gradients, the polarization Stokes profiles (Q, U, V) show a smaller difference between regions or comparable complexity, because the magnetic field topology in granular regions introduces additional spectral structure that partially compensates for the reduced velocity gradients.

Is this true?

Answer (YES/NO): NO